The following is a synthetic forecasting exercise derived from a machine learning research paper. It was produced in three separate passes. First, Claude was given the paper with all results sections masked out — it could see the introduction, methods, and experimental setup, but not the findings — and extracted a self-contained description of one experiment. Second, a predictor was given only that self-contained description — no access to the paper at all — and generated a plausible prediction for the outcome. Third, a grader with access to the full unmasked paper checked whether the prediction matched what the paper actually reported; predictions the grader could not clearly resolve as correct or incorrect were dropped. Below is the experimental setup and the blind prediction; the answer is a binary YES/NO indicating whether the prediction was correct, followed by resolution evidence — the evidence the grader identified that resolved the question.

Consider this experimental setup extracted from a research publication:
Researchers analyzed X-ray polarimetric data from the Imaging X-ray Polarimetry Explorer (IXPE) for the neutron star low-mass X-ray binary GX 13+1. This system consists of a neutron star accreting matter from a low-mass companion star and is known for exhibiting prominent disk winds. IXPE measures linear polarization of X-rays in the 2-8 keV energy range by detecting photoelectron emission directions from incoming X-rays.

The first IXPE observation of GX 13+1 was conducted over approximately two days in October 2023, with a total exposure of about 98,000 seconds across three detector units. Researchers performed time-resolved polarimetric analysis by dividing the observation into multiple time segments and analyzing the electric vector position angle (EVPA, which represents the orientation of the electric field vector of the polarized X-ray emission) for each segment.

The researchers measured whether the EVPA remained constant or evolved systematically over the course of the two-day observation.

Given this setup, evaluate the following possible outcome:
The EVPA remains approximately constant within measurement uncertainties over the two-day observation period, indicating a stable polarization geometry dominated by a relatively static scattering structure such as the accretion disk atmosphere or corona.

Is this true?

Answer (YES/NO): NO